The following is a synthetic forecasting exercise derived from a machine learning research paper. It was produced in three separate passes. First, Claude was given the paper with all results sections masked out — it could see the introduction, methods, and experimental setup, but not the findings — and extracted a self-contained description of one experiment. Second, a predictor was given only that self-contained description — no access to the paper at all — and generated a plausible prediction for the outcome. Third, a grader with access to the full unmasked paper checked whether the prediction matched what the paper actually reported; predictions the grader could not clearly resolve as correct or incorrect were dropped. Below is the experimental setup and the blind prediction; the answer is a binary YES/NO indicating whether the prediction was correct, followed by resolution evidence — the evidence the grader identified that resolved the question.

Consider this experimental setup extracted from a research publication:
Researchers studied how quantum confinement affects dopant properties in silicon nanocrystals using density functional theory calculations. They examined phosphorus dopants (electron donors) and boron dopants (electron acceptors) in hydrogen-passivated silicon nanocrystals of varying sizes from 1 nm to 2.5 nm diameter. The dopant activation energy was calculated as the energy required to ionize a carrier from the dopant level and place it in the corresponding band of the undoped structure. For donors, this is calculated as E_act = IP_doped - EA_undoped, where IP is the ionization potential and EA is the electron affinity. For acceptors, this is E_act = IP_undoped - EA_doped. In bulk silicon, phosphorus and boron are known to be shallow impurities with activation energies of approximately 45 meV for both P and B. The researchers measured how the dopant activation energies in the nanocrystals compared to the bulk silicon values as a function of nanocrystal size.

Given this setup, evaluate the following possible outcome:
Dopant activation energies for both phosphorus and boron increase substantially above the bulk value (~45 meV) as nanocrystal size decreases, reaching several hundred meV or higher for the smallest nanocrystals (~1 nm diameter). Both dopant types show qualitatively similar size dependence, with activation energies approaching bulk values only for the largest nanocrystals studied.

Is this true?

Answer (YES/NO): NO